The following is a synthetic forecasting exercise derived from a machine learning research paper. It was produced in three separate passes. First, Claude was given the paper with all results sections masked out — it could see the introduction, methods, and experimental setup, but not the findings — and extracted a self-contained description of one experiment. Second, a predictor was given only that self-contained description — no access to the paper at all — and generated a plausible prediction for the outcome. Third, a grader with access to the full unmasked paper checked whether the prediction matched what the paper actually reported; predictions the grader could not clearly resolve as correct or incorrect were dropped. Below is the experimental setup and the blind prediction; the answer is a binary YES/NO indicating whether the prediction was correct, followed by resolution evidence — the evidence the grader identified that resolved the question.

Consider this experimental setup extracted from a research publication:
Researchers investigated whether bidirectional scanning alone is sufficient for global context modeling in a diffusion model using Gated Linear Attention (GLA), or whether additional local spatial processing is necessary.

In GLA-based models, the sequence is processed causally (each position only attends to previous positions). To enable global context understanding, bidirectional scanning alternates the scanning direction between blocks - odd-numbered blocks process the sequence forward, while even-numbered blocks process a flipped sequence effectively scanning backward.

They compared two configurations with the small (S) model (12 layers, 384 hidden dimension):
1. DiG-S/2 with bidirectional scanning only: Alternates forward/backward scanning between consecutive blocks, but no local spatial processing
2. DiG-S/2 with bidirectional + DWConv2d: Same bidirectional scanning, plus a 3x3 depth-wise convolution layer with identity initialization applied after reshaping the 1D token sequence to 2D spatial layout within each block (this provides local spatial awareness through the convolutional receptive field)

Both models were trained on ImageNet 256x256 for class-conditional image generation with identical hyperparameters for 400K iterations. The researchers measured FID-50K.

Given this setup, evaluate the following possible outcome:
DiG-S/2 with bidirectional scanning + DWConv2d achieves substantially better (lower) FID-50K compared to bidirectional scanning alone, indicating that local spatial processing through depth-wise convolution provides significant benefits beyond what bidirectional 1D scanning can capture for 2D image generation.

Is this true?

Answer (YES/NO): YES